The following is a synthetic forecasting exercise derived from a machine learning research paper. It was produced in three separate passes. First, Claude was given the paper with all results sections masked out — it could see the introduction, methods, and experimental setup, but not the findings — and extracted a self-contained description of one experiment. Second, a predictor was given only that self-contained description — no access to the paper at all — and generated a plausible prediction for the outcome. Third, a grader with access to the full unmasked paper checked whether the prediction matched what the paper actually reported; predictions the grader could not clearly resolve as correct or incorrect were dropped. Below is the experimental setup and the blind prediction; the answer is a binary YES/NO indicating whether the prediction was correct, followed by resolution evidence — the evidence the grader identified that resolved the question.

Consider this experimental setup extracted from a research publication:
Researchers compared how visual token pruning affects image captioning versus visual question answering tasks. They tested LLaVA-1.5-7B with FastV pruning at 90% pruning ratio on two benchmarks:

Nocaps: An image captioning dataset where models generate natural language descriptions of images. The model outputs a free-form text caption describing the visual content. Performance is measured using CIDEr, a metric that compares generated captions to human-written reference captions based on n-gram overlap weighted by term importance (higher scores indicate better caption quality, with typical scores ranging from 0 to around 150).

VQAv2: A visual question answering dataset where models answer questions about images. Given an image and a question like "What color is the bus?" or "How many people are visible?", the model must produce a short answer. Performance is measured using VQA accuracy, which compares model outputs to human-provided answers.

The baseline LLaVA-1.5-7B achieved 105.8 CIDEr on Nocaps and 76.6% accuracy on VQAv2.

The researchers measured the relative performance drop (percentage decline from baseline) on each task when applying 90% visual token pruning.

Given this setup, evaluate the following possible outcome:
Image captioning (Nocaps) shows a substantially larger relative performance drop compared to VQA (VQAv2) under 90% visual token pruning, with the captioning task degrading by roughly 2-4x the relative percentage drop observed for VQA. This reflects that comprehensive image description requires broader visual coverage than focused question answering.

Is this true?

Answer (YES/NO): NO